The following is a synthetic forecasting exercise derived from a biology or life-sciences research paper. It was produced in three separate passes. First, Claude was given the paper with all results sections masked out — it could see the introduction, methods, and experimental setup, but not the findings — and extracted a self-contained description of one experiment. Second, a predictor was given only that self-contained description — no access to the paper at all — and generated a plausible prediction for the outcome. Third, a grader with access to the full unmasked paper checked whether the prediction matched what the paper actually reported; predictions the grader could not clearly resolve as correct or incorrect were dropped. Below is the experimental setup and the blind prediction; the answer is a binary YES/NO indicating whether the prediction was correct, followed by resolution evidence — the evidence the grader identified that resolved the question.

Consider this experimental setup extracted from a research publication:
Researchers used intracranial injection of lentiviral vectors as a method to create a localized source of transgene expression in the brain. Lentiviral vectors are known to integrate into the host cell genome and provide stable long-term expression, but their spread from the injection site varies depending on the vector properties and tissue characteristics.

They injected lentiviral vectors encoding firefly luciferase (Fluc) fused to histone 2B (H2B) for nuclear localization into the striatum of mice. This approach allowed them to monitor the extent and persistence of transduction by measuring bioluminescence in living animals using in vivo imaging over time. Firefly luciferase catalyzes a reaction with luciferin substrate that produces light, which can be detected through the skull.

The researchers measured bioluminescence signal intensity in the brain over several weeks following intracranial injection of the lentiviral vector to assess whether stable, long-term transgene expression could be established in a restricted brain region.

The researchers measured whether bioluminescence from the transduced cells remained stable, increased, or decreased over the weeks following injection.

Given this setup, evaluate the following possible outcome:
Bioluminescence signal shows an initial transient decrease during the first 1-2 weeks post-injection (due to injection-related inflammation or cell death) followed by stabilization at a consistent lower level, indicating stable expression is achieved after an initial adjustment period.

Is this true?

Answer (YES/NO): NO